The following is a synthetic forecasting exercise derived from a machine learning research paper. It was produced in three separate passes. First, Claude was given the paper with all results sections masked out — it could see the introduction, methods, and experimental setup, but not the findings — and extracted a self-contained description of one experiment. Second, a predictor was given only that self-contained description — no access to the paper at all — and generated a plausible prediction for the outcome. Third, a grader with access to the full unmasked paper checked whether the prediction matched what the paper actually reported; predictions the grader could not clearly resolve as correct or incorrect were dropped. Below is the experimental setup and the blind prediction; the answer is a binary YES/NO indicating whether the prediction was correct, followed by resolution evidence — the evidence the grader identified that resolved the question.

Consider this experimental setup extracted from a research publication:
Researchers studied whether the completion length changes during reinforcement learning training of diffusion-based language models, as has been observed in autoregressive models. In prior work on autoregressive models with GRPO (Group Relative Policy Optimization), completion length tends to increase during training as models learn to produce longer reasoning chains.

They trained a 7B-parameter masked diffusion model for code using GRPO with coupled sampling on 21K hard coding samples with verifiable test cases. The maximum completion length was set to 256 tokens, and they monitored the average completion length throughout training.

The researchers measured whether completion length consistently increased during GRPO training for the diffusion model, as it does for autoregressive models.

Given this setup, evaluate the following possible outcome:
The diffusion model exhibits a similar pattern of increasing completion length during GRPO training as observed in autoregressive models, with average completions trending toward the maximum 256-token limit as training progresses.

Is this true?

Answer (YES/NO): NO